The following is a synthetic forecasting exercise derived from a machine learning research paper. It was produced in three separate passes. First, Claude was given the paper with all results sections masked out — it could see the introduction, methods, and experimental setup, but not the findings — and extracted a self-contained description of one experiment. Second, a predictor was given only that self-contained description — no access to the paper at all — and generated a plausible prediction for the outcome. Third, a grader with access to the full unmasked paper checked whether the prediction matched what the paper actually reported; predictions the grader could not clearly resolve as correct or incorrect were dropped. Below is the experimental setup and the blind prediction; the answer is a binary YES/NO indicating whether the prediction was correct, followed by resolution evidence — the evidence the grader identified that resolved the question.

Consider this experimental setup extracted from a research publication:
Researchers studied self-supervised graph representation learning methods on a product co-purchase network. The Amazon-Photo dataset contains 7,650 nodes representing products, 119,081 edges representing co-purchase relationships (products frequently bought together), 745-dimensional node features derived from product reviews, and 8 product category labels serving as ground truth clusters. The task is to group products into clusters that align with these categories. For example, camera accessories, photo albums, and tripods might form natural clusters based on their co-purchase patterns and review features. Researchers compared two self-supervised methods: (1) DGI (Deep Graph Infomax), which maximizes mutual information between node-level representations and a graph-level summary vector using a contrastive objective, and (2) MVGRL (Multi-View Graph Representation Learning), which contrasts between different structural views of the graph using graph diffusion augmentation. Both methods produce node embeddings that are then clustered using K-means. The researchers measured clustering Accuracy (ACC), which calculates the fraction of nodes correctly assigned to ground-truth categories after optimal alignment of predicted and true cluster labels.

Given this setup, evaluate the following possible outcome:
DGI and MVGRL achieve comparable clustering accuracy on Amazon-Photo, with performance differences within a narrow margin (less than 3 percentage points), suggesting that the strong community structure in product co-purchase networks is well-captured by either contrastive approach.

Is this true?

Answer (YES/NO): NO